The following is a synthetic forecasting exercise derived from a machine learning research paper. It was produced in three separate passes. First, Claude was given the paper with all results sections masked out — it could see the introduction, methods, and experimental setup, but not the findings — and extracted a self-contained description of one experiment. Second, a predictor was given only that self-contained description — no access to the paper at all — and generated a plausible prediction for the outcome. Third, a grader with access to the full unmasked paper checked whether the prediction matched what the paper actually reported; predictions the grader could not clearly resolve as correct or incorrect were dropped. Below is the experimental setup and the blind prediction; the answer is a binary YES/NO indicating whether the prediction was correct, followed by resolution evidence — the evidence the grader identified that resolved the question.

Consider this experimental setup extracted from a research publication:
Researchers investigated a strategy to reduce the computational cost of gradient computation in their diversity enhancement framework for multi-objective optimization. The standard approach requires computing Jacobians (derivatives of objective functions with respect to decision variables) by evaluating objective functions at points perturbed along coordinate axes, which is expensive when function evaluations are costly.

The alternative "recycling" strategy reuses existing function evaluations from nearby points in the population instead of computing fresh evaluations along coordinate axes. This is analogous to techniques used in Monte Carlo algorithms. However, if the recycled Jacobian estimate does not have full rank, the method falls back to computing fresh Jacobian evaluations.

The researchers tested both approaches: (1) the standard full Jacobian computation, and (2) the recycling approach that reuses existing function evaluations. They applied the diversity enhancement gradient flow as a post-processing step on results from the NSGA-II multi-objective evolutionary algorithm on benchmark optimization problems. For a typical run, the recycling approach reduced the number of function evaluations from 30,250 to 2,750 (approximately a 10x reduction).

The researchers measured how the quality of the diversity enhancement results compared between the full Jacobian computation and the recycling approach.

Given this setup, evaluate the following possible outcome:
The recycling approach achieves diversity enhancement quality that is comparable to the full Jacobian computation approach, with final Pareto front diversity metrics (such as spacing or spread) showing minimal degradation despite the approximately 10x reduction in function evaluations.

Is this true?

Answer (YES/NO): YES